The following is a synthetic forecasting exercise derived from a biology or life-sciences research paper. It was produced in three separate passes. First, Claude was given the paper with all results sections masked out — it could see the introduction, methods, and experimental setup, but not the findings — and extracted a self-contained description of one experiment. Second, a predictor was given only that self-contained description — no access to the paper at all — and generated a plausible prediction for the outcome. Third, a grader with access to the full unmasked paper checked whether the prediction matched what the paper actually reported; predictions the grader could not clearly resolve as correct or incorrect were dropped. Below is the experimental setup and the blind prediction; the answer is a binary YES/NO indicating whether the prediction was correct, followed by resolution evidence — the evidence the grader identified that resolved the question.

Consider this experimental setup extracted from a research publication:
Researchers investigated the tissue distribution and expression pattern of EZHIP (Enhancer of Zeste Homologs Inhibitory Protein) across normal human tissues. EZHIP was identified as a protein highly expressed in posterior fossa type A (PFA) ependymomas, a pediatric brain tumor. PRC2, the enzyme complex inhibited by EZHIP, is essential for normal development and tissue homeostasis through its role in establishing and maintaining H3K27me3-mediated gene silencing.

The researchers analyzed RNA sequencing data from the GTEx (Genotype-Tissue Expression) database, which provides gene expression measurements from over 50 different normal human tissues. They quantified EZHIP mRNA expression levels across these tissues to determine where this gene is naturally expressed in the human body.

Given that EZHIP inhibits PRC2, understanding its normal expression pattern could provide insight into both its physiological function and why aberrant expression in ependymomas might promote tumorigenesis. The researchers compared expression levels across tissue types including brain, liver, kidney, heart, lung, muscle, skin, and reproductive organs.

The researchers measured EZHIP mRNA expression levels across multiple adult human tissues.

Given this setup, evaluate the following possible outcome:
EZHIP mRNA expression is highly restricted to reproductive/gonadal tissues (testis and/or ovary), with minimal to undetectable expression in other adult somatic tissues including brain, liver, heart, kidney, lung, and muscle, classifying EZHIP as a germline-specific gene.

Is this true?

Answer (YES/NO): YES